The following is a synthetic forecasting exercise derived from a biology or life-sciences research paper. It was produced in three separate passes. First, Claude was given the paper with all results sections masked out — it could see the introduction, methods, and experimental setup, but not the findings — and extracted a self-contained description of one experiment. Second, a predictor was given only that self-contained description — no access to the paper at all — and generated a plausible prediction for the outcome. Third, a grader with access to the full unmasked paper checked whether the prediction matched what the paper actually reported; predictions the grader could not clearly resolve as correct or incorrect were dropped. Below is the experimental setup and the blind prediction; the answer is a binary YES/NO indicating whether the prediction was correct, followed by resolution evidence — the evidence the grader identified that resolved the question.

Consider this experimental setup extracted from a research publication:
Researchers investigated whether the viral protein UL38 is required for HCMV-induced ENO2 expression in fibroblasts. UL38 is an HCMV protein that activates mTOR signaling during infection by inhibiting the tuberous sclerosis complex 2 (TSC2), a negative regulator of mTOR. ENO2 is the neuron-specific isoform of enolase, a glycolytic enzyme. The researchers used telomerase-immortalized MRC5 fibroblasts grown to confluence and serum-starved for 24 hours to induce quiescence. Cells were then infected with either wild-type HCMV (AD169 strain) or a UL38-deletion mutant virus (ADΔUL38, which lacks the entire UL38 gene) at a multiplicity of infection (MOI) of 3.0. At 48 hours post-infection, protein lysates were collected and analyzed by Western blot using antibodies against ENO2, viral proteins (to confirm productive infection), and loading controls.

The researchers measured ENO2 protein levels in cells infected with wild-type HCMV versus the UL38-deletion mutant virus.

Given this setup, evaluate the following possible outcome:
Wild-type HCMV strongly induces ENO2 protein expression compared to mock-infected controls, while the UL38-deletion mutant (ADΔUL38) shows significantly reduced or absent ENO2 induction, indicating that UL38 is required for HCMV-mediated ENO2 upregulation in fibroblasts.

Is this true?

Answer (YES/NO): YES